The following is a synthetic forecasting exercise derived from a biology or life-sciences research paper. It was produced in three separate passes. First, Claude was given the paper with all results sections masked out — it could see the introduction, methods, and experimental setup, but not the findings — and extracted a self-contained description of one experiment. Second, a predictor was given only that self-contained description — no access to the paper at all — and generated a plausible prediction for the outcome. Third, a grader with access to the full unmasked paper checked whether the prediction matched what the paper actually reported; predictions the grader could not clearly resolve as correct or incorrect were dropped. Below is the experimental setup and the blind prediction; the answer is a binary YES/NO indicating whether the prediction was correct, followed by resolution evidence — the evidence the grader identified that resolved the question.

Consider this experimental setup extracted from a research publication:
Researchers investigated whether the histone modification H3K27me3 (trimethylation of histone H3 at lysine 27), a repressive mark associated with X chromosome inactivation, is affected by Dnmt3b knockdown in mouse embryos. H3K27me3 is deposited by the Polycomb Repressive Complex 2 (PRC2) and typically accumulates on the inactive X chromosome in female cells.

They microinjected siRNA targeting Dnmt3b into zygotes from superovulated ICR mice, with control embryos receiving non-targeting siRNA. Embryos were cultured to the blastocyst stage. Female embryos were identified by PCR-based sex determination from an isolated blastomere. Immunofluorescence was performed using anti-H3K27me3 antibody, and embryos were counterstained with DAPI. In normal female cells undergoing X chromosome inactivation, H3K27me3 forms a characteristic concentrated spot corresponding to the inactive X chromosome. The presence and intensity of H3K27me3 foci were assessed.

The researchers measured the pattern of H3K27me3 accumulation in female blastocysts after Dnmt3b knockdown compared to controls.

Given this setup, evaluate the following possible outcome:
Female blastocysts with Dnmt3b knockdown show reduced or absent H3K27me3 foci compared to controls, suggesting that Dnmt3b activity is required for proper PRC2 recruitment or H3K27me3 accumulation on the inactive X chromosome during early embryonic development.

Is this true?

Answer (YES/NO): YES